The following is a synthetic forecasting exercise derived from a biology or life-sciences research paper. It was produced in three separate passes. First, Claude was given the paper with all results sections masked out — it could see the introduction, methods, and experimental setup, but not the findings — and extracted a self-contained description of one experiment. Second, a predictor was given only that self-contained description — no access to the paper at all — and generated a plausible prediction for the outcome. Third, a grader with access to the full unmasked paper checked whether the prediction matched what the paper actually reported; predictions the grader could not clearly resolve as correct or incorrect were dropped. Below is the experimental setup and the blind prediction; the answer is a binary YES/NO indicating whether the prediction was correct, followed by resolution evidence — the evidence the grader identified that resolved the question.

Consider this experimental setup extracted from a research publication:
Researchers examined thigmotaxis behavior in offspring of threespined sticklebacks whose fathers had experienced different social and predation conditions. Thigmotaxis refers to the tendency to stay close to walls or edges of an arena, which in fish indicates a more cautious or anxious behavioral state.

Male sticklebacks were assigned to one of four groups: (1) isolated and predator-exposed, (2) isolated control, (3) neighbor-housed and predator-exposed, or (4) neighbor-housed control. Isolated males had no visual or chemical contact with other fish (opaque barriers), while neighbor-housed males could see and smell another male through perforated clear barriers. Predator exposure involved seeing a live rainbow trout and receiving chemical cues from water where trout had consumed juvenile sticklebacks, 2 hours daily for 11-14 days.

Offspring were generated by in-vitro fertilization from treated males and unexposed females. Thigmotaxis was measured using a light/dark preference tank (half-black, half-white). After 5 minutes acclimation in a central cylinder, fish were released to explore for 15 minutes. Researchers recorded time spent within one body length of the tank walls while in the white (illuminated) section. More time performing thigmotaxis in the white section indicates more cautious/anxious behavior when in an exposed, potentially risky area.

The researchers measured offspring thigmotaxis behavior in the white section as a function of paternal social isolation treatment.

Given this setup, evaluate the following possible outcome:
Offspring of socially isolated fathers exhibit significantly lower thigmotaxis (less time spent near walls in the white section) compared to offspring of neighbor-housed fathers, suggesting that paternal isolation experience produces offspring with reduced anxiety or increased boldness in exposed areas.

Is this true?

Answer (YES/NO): NO